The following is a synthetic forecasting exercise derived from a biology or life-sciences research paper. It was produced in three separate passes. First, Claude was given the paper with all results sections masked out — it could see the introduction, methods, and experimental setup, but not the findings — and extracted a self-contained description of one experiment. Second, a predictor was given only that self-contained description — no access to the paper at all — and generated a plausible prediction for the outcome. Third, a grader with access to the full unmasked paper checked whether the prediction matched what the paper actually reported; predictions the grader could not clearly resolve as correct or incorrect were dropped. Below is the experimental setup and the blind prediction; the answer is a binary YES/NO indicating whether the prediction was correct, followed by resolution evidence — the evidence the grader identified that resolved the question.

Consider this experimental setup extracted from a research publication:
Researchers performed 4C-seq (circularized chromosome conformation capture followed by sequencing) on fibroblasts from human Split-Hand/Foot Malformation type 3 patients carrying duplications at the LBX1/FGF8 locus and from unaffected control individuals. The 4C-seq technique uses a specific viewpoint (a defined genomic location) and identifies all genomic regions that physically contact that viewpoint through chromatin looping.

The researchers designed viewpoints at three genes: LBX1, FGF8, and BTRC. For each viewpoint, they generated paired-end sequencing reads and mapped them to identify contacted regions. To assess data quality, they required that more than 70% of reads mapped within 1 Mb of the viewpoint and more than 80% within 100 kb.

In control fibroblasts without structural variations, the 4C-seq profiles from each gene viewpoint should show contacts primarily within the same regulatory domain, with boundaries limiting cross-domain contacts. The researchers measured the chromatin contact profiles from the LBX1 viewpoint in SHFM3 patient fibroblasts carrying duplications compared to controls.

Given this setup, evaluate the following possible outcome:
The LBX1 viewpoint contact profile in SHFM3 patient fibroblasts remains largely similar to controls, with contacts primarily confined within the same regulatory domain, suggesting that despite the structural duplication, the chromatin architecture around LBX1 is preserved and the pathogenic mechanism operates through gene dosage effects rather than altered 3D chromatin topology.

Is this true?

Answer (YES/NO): NO